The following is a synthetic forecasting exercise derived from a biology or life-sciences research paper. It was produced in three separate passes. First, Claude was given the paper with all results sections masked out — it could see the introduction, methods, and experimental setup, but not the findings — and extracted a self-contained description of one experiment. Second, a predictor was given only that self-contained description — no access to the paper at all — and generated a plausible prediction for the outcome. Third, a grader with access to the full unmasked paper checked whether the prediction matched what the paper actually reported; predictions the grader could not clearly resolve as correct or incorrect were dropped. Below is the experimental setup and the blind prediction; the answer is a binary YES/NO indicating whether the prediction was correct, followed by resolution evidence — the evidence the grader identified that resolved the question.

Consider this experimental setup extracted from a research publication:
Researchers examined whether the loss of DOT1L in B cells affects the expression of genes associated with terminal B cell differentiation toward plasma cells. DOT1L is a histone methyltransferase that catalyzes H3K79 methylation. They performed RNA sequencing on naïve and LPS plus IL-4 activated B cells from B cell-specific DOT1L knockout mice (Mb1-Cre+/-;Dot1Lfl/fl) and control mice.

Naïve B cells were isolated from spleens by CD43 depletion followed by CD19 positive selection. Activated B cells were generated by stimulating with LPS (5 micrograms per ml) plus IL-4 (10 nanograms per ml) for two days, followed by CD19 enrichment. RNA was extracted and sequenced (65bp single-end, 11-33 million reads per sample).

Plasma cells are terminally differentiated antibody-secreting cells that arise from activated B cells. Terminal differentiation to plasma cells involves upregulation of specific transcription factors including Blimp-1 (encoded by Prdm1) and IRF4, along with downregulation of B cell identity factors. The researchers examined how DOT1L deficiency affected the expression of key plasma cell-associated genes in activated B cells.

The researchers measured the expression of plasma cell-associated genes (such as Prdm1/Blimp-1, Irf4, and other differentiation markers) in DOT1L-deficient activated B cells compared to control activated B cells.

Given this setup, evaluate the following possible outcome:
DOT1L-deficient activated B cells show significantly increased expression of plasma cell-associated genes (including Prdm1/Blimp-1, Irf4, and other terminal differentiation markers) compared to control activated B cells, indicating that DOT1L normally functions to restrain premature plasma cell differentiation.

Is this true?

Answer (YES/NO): YES